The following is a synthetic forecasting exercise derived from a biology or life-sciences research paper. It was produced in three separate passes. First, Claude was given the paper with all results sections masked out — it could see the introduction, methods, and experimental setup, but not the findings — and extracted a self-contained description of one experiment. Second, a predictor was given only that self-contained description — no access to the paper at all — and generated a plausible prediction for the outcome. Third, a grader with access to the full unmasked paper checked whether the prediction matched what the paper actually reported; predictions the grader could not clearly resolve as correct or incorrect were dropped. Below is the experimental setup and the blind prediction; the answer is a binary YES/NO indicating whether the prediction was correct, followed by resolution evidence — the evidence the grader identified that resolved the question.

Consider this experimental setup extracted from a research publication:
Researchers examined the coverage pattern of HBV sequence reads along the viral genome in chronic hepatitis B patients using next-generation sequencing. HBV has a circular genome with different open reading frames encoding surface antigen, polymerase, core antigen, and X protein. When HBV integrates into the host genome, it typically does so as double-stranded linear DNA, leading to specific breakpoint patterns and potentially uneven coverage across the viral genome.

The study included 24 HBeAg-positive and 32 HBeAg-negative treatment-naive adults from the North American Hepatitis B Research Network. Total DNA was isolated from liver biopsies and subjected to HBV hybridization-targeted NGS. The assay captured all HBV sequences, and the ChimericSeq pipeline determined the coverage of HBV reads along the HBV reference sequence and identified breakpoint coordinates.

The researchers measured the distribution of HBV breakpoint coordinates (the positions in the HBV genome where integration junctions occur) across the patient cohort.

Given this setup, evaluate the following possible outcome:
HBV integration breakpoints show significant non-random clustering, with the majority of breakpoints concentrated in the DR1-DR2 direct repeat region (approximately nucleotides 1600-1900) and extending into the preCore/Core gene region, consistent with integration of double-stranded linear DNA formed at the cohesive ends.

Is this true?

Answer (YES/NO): NO